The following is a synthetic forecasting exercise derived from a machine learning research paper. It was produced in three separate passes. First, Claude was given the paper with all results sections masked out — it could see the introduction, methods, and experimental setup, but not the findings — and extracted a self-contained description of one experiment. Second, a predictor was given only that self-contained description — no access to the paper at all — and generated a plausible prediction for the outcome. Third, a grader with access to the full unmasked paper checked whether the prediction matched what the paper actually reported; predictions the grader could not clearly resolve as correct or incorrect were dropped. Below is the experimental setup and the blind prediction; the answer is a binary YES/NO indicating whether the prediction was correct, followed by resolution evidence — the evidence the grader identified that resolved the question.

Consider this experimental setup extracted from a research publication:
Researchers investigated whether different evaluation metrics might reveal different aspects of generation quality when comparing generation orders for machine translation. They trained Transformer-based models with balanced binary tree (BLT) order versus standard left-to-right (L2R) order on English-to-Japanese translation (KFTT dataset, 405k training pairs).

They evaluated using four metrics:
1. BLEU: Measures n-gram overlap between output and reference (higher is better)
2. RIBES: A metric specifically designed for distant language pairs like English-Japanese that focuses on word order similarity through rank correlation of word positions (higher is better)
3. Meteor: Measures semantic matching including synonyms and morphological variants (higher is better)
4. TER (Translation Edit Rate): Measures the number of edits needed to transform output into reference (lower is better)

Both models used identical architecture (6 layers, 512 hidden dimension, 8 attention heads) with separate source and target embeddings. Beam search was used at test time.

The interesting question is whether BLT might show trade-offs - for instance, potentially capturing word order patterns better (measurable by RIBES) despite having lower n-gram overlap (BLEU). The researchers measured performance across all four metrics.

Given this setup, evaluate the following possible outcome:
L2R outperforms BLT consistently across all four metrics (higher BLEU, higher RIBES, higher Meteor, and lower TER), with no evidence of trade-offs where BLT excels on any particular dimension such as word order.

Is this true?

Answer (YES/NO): YES